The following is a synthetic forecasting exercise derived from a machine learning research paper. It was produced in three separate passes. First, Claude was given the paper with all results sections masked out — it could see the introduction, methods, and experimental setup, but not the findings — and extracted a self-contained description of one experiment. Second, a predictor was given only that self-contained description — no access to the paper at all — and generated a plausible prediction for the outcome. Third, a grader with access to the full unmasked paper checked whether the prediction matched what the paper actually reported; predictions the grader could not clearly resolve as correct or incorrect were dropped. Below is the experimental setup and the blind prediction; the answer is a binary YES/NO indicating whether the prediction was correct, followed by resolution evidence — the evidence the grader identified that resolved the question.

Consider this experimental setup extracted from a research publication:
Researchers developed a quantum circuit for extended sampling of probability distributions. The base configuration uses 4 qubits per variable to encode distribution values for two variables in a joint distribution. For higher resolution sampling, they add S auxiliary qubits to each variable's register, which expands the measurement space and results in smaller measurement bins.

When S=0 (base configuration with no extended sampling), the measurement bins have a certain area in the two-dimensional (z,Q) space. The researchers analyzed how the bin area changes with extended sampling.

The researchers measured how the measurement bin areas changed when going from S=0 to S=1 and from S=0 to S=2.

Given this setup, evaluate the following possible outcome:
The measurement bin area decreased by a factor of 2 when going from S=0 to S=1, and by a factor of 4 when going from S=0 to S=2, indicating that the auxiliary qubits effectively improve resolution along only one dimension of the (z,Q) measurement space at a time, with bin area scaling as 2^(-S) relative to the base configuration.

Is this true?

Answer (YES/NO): NO